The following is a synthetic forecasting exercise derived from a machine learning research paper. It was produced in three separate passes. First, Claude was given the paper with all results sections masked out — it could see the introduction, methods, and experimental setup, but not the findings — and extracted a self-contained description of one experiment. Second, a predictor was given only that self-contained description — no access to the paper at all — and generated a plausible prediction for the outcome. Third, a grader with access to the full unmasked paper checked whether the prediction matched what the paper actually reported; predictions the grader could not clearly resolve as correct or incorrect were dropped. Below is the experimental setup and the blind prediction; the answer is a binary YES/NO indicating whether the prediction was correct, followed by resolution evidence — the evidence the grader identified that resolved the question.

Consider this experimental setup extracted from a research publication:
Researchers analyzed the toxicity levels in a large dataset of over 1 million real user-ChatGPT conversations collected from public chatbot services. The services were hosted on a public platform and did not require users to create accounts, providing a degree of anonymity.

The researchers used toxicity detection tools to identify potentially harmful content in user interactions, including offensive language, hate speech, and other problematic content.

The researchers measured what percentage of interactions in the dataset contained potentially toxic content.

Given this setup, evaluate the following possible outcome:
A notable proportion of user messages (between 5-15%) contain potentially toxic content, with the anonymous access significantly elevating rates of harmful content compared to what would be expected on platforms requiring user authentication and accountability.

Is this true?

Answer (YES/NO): YES